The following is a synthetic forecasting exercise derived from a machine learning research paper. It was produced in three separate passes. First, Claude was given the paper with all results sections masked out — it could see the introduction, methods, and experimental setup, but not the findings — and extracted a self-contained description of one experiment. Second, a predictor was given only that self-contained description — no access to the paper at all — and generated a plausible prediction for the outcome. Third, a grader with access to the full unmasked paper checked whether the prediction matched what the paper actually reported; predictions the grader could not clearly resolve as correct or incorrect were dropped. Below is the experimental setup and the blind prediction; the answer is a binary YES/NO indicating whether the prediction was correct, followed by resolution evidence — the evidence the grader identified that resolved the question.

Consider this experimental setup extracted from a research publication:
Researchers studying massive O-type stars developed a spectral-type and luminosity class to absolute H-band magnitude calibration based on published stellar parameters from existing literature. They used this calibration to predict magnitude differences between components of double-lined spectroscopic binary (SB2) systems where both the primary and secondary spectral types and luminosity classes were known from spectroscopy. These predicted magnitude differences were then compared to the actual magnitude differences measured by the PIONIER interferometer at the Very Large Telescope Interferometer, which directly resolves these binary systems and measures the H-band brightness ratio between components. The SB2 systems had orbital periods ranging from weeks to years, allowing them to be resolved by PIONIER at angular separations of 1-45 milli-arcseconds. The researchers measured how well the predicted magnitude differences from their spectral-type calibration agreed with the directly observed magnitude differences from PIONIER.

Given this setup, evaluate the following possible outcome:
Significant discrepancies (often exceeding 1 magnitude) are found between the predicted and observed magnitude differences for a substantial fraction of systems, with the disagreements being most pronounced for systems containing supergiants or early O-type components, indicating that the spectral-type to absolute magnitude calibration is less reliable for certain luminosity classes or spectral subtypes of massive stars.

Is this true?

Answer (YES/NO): NO